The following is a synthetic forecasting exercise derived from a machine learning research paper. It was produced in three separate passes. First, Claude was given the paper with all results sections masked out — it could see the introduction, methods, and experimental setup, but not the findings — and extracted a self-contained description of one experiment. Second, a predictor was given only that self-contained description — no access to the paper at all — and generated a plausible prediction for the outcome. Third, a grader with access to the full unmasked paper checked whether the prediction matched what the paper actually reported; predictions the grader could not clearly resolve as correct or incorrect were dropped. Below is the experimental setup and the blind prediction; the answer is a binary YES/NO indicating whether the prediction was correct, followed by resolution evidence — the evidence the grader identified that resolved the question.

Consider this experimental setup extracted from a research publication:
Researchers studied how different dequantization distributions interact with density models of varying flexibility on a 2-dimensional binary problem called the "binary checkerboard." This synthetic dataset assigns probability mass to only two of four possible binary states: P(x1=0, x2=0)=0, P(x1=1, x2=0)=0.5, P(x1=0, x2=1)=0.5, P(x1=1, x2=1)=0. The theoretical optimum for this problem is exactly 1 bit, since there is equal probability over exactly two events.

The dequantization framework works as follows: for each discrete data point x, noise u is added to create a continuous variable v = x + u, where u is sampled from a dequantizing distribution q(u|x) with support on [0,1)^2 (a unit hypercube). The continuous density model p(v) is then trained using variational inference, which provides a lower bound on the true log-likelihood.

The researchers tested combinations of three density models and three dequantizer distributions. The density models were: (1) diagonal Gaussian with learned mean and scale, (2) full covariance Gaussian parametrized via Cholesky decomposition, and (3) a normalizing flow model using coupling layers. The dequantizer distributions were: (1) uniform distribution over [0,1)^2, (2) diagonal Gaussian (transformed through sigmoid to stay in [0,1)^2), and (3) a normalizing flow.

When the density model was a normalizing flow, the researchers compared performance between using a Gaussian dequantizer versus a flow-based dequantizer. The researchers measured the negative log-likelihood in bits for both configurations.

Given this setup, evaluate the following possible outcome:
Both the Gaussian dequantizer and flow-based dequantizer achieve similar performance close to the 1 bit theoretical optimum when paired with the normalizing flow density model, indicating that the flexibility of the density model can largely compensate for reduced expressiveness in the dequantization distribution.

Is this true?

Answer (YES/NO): YES